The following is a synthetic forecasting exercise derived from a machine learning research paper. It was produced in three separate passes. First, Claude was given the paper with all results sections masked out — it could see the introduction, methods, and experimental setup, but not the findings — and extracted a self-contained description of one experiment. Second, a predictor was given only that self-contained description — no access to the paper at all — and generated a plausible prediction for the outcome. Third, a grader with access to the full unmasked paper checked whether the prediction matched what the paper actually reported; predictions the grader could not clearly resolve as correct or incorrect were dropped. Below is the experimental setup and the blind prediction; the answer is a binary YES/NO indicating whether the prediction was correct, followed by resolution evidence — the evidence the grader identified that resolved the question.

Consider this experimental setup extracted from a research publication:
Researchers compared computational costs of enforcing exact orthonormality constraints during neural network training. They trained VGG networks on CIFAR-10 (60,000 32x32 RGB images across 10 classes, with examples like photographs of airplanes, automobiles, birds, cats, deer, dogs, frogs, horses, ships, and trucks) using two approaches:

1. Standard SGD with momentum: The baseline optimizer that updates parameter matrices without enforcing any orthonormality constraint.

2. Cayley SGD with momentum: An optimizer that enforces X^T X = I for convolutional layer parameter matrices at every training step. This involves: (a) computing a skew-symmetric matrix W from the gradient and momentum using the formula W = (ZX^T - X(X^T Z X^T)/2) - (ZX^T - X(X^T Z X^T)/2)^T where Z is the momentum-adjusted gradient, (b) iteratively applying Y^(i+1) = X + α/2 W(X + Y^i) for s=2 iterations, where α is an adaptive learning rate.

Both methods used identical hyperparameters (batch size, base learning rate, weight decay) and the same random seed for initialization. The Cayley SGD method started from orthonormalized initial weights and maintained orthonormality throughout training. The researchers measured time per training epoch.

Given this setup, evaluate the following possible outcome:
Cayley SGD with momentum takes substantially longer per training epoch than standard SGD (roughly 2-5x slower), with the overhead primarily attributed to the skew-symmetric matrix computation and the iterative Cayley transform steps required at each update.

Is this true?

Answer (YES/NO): YES